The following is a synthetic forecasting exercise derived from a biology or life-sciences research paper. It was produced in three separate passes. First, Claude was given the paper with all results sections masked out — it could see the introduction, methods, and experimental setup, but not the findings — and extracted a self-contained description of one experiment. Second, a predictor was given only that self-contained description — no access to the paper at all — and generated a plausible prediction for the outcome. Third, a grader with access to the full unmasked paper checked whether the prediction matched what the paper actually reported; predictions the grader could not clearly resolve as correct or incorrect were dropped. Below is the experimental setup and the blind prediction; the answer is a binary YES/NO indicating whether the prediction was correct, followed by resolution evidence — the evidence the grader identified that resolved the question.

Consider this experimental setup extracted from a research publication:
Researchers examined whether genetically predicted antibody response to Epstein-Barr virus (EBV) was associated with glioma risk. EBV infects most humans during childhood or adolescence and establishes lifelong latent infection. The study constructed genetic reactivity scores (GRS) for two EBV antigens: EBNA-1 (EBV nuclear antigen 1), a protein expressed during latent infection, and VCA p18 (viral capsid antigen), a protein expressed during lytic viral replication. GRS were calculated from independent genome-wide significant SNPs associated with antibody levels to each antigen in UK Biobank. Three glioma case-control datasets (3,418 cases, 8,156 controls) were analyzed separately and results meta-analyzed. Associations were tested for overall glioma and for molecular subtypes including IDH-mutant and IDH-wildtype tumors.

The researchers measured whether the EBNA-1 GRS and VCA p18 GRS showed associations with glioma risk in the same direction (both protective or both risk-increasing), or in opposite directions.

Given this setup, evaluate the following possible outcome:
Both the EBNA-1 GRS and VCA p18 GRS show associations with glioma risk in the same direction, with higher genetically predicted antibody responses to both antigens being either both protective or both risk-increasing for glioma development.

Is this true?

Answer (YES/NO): NO